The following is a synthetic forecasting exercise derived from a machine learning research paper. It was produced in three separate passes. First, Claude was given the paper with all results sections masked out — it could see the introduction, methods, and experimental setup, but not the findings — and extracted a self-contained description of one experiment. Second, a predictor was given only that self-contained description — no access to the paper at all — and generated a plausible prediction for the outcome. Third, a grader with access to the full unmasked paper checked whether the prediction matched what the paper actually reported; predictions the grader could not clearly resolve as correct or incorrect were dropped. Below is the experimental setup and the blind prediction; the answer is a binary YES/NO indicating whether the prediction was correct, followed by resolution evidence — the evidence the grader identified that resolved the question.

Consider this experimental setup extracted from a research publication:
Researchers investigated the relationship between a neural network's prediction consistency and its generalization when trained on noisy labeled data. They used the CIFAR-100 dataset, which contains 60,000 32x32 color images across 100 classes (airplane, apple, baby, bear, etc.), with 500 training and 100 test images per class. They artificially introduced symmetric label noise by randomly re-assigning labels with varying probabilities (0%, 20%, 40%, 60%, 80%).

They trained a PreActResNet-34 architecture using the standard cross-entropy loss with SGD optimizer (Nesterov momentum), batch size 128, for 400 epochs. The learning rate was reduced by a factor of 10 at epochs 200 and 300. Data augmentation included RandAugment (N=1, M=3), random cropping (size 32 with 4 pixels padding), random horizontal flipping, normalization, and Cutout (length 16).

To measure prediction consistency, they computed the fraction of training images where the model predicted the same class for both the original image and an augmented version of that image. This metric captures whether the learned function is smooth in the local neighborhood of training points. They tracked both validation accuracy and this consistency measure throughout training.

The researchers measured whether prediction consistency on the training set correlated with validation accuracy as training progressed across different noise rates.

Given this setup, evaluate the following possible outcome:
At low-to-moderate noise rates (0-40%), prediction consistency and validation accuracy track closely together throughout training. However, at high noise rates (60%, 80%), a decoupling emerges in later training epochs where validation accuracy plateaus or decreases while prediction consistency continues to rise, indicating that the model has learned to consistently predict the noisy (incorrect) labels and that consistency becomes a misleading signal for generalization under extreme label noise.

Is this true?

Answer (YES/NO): NO